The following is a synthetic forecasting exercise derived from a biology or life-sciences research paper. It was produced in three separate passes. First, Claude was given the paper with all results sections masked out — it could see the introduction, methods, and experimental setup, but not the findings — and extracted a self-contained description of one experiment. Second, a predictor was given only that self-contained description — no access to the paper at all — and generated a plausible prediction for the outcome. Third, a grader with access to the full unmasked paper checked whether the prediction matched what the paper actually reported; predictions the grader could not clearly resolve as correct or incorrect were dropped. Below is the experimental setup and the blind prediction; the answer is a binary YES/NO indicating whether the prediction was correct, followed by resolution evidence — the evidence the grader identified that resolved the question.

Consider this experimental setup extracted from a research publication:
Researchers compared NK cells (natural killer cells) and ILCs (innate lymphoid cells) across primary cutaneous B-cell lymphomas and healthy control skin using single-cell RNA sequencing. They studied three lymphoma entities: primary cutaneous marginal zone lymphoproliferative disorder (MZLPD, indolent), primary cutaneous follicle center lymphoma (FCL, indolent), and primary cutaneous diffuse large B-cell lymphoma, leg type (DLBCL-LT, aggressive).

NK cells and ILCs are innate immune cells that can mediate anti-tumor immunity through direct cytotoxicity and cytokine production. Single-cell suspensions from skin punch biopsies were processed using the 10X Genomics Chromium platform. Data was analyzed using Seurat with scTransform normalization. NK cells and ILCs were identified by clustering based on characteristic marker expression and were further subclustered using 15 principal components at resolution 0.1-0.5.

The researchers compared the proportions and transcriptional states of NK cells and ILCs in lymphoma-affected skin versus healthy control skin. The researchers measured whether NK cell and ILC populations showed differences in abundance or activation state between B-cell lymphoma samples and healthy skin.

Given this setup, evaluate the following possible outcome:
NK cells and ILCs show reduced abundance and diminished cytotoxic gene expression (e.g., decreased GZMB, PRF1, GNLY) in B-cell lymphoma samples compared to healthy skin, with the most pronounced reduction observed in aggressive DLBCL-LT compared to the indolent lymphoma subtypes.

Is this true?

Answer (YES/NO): NO